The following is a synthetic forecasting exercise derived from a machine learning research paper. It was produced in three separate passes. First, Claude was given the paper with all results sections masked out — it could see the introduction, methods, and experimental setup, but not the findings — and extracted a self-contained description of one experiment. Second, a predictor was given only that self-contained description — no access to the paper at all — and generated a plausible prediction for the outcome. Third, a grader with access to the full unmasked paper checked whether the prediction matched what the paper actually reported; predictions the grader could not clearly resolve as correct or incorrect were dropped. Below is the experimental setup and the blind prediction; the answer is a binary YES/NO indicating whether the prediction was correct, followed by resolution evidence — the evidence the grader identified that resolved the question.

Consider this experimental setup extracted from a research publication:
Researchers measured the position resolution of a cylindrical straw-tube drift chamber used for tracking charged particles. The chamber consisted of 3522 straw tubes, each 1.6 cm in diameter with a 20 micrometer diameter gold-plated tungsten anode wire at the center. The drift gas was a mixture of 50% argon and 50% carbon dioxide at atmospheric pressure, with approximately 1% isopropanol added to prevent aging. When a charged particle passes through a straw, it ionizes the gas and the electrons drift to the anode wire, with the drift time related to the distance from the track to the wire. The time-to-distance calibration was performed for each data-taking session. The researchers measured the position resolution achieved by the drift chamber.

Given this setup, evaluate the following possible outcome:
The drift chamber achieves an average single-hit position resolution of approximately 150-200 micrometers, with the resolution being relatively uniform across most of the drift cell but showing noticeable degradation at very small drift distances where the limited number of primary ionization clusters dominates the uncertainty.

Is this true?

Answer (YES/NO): NO